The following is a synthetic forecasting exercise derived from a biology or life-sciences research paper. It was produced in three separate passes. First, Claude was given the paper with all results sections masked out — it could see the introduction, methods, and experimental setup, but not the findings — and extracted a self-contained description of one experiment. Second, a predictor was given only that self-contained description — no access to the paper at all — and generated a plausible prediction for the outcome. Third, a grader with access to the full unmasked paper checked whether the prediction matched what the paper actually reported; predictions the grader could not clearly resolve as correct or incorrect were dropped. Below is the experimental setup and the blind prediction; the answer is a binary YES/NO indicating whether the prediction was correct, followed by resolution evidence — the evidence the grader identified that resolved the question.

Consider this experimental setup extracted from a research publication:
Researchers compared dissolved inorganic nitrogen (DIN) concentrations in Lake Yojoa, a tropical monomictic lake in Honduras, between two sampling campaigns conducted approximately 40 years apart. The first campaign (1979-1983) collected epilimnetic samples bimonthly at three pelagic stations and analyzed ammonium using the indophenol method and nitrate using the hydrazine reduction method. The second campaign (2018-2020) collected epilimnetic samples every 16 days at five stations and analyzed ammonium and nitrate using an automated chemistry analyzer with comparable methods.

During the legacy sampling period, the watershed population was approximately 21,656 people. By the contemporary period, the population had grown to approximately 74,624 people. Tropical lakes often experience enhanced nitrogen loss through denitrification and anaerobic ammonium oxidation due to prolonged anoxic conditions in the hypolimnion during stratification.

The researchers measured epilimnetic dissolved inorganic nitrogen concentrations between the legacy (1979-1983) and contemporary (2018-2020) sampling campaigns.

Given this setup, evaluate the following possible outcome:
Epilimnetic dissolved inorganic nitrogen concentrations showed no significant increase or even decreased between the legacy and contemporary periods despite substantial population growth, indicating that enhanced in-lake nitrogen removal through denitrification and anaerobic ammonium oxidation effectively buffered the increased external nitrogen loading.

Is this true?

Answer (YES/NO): NO